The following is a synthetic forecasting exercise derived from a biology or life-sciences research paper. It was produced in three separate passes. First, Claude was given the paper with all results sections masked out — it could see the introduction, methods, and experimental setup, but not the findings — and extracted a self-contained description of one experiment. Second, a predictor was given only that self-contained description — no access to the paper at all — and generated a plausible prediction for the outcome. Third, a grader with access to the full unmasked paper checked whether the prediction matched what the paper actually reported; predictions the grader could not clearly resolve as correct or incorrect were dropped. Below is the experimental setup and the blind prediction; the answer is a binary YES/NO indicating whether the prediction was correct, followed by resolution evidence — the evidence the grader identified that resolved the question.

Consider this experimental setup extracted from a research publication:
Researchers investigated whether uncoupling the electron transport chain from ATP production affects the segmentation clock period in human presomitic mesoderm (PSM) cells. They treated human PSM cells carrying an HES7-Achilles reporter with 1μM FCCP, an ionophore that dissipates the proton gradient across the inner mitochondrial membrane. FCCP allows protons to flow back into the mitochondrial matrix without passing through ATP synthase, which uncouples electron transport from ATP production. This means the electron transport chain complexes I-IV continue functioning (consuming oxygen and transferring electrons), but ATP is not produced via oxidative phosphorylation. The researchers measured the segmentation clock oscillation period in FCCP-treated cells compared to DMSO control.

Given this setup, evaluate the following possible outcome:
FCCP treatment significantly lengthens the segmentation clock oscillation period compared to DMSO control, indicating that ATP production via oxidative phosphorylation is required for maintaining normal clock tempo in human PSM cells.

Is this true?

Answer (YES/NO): NO